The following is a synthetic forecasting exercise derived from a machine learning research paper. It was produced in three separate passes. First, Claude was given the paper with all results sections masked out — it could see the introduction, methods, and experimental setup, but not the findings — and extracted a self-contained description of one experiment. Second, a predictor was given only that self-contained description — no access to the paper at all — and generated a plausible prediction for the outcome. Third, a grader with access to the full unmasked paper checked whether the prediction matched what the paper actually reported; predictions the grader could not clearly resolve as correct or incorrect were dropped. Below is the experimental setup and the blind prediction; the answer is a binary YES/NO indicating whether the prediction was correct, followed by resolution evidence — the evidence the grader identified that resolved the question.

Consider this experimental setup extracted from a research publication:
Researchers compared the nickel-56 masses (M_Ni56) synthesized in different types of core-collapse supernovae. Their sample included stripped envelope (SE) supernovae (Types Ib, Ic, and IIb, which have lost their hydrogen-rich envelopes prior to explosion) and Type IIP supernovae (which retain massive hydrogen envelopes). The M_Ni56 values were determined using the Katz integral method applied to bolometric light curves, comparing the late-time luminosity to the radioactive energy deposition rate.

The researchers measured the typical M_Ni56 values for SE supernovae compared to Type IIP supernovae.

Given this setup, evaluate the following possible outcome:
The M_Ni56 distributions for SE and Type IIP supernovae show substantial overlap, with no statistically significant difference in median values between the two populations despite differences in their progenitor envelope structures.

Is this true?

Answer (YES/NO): NO